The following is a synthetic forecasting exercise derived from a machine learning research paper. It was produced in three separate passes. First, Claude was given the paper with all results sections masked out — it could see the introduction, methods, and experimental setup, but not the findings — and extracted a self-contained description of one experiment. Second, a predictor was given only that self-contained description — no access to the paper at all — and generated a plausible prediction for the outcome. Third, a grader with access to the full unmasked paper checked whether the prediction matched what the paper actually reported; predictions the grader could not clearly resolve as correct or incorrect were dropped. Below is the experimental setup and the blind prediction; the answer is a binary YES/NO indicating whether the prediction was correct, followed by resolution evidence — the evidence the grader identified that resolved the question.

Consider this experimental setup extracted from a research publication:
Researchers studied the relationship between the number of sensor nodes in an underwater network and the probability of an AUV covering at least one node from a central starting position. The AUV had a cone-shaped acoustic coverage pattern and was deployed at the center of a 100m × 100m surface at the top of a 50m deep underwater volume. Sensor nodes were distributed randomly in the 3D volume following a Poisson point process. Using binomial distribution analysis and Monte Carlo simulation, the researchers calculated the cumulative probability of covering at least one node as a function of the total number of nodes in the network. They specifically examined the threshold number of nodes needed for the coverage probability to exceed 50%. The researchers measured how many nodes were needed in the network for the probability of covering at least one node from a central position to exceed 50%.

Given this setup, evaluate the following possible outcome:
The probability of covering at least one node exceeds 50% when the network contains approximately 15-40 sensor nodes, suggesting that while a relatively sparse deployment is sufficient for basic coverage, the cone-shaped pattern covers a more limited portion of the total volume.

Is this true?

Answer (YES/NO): NO